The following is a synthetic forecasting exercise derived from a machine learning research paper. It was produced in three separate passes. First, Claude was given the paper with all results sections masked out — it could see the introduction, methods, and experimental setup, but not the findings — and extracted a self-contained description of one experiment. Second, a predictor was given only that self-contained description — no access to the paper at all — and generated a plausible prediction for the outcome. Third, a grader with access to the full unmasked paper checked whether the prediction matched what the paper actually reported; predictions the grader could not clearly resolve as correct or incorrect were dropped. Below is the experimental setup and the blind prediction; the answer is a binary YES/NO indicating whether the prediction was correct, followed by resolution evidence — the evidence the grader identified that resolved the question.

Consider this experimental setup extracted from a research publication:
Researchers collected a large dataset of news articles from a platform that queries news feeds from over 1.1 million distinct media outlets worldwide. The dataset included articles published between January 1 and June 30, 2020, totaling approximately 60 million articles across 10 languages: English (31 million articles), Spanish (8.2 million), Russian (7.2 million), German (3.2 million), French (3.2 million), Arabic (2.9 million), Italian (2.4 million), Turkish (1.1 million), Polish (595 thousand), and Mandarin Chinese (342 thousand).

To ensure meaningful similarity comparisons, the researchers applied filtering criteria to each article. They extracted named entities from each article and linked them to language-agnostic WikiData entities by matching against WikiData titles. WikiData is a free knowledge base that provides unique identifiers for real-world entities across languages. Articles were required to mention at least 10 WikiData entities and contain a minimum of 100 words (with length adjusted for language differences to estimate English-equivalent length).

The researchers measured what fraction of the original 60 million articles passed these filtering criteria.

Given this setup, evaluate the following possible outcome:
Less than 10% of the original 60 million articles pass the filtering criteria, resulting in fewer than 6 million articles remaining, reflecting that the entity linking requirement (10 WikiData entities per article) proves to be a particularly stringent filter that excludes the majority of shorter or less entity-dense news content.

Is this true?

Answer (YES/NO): NO